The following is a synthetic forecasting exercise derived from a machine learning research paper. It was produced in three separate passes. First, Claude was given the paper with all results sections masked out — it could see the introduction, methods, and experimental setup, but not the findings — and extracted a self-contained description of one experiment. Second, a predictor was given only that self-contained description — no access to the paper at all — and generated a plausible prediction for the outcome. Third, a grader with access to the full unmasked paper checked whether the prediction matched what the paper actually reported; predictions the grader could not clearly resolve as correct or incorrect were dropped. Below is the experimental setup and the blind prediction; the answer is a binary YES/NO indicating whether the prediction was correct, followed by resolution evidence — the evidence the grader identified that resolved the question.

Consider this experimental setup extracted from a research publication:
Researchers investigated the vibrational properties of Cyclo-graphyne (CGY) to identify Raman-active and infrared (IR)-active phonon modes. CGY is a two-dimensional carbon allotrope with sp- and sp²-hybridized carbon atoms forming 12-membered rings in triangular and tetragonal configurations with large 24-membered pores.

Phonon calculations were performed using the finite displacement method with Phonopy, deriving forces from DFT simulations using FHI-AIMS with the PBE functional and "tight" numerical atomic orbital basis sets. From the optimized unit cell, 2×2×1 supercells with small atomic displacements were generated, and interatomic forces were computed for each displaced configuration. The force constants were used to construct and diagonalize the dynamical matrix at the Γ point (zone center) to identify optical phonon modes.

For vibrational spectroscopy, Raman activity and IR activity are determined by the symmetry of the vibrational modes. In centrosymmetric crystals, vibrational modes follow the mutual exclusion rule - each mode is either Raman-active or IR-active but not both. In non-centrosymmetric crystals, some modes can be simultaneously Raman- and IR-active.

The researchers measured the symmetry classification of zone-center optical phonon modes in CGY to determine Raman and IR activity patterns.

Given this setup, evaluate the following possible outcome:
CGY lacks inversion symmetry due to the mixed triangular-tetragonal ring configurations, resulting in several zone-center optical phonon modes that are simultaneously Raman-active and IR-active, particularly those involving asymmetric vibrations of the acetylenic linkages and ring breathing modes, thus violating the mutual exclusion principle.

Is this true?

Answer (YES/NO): NO